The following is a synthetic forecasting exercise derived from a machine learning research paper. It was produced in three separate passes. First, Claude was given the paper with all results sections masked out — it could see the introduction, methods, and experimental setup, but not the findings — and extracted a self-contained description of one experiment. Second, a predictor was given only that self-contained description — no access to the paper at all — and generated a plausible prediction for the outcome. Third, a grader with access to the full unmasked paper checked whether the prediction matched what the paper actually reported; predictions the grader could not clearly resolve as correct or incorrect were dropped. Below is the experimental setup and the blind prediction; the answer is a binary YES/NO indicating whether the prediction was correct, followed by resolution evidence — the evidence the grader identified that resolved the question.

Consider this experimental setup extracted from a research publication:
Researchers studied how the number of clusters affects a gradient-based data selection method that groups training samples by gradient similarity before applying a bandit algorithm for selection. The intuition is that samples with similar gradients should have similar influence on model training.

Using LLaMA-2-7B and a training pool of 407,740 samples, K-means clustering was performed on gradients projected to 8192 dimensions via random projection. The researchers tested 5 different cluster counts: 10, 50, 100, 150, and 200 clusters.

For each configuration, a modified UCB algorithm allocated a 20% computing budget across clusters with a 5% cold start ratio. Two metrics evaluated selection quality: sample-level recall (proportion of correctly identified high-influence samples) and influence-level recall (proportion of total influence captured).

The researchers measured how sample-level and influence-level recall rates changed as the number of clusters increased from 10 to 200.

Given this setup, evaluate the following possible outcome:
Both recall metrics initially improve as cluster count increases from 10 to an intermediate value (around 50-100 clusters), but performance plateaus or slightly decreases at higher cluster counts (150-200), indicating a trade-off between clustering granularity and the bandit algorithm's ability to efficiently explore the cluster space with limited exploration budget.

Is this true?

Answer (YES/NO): NO